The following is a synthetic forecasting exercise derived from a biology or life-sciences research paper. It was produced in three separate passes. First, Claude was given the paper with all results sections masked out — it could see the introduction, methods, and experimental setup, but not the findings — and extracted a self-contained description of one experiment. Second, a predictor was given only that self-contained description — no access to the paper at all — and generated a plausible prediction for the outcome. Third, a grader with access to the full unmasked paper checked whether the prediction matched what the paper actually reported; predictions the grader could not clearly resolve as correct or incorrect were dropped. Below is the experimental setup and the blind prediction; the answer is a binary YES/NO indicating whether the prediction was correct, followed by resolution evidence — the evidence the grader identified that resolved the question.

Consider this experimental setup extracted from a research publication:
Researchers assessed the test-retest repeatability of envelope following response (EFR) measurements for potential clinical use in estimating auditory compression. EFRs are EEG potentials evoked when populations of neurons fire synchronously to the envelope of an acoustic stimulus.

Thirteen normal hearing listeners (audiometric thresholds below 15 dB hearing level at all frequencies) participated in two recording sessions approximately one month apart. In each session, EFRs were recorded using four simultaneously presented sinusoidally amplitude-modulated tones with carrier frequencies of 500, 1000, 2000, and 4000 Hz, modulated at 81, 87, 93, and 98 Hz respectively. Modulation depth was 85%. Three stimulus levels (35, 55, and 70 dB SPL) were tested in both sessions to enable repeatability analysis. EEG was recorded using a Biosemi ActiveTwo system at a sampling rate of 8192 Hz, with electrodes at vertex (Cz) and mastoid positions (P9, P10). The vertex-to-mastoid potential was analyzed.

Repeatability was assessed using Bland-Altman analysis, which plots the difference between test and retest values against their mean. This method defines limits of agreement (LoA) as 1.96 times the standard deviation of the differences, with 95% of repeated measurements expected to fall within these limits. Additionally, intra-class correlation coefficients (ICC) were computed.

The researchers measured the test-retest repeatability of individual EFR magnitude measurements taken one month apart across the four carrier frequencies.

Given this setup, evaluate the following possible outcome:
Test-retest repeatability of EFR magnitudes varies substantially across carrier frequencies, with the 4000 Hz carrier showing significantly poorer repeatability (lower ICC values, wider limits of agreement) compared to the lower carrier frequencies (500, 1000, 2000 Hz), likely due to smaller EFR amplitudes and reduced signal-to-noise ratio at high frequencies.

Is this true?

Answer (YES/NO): NO